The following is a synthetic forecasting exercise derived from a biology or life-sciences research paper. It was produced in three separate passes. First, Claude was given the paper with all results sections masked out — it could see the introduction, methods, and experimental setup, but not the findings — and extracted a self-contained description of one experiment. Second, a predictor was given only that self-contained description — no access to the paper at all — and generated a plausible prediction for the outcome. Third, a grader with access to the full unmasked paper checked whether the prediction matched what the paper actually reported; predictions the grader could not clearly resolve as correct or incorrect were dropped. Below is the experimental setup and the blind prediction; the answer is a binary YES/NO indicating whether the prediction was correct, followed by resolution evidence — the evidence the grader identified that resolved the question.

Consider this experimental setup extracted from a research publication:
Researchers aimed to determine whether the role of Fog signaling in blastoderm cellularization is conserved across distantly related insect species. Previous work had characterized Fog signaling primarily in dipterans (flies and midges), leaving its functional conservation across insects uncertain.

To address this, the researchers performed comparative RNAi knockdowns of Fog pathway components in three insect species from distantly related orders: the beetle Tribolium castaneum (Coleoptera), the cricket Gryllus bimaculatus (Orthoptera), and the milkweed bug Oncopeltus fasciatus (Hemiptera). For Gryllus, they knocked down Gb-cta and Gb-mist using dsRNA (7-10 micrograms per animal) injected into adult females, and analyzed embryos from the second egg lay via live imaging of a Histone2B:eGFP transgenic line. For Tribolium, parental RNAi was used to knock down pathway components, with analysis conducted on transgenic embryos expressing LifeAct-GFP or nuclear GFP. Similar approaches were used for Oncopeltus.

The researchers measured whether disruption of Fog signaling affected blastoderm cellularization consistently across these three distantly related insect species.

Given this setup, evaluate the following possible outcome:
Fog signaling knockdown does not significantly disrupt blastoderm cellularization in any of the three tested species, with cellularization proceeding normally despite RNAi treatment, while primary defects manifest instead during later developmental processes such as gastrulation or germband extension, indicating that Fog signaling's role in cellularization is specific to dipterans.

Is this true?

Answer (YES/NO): NO